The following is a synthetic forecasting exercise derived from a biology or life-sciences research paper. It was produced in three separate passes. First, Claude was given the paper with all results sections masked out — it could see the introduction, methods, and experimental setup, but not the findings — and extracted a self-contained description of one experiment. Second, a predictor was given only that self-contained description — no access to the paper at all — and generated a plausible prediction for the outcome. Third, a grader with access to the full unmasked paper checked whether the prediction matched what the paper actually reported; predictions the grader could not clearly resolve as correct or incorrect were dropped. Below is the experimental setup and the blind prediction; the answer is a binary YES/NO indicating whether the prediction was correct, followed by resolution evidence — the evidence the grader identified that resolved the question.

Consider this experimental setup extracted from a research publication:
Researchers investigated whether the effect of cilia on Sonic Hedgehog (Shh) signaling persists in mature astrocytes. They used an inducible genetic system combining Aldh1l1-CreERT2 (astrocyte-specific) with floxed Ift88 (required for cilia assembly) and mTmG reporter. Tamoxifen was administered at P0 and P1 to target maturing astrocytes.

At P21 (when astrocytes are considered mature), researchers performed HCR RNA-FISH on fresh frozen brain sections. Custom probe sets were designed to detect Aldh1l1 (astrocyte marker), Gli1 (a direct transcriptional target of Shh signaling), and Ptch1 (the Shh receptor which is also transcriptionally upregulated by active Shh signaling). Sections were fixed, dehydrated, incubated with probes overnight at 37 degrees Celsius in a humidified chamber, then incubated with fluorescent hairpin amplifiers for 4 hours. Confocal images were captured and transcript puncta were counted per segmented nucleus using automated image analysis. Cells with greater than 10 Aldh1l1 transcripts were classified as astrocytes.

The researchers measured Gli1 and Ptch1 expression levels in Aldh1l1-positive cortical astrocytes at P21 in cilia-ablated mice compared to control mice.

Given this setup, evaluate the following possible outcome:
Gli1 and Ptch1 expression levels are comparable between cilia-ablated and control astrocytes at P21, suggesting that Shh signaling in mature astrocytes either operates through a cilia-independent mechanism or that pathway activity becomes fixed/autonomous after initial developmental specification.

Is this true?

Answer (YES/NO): NO